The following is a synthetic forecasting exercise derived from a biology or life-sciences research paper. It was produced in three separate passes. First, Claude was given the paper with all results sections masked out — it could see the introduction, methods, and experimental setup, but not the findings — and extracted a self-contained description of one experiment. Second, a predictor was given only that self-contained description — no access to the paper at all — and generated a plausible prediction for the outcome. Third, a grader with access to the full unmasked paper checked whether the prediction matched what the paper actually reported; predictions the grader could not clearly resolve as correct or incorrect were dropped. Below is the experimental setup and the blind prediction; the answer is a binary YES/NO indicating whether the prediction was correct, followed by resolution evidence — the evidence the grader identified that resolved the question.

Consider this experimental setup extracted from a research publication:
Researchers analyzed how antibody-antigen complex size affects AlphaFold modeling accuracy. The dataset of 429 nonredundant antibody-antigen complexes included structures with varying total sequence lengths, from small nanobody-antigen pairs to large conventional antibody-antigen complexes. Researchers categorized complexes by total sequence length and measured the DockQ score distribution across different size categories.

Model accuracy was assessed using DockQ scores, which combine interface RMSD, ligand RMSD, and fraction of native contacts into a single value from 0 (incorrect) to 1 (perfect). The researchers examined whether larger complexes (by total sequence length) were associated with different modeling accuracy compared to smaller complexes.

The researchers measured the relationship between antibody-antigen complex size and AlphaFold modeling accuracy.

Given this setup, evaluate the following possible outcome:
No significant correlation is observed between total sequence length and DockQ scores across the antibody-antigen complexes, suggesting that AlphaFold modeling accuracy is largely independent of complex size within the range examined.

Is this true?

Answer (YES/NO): NO